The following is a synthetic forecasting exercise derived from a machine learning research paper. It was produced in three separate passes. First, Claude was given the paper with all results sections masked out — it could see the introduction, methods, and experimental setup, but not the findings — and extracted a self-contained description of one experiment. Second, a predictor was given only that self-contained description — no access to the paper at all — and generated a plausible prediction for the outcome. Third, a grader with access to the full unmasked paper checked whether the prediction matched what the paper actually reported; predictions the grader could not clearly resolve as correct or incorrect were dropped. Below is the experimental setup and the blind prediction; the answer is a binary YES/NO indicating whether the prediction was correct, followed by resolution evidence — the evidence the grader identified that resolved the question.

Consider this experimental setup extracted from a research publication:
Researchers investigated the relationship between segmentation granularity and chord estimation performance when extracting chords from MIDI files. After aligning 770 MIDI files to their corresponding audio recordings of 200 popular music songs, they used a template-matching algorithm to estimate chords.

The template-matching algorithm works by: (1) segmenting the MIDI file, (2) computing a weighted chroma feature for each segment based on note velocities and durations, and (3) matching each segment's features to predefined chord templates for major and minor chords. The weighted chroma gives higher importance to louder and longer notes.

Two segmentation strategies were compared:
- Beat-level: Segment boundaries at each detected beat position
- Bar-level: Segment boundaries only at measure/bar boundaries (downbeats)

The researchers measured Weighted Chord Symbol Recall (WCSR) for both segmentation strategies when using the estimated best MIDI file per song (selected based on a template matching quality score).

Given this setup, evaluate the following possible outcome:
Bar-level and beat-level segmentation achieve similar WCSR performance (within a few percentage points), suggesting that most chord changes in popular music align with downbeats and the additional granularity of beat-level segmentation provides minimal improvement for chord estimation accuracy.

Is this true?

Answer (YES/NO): NO